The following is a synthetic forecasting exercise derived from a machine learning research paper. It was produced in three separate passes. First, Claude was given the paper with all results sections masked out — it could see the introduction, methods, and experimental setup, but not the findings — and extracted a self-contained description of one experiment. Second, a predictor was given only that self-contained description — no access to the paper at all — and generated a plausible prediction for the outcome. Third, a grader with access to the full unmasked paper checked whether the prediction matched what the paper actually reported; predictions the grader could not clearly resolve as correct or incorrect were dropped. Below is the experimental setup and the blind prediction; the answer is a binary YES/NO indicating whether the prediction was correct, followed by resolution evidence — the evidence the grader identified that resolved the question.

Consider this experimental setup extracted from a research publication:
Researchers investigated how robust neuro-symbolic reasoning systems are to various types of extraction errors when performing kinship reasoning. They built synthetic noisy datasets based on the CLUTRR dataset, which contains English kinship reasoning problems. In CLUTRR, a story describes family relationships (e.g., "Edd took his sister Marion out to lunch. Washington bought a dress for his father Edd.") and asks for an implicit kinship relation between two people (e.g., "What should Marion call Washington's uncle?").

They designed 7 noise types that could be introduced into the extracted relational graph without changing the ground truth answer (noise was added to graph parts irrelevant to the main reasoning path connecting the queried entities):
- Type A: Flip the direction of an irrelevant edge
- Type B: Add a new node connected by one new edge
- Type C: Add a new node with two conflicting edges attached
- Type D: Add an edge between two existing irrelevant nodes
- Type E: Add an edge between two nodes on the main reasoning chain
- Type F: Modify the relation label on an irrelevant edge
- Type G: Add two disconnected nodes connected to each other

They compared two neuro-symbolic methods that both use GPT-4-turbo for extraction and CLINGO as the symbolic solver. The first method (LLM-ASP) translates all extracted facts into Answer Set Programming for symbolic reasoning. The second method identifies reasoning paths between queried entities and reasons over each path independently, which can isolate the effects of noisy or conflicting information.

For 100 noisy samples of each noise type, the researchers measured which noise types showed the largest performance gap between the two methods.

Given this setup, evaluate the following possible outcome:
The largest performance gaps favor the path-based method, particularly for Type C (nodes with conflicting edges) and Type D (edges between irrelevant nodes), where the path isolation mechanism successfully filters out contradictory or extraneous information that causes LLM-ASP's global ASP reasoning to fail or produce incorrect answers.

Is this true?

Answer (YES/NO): NO